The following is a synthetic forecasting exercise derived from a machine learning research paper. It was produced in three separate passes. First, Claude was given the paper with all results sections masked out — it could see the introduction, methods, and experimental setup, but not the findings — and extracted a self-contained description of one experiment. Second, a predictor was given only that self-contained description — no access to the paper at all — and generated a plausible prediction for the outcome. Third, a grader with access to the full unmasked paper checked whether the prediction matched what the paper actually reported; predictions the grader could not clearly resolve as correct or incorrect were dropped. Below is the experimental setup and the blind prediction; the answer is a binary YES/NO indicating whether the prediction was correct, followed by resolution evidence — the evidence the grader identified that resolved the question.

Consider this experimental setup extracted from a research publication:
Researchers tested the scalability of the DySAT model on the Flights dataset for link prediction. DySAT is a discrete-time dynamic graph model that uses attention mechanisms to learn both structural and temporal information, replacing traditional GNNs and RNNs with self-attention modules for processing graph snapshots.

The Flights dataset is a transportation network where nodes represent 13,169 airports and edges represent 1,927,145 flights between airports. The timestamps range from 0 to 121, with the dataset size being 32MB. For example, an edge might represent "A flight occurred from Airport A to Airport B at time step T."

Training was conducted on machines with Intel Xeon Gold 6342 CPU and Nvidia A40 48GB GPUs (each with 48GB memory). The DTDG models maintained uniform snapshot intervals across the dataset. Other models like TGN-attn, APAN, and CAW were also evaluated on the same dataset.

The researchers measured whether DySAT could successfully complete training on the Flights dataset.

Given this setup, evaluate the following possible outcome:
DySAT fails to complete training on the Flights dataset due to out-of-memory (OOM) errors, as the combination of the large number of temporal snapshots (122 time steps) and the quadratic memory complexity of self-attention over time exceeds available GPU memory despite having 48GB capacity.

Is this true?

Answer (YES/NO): YES